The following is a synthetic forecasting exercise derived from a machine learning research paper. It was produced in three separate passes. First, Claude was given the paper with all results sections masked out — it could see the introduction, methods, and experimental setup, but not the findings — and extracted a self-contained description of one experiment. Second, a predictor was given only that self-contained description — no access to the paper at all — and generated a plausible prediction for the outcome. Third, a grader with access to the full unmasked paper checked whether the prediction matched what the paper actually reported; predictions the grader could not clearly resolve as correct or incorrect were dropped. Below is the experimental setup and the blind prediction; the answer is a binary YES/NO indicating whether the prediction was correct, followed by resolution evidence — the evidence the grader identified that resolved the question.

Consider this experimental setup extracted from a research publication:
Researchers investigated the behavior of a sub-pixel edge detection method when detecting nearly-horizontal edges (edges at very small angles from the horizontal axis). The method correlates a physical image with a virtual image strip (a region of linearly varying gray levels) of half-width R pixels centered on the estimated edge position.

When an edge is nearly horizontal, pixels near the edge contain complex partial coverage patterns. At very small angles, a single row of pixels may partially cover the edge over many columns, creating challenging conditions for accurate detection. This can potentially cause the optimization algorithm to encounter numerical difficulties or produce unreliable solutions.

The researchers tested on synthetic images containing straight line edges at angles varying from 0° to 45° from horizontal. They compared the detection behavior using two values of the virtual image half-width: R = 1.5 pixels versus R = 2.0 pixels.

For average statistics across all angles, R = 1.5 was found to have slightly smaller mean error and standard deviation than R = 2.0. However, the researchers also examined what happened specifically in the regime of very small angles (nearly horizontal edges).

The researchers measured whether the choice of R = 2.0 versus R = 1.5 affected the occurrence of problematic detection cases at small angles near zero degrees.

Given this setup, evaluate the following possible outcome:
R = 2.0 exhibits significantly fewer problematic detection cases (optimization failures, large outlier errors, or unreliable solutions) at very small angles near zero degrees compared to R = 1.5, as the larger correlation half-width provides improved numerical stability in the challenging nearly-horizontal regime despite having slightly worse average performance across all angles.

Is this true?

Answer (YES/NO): YES